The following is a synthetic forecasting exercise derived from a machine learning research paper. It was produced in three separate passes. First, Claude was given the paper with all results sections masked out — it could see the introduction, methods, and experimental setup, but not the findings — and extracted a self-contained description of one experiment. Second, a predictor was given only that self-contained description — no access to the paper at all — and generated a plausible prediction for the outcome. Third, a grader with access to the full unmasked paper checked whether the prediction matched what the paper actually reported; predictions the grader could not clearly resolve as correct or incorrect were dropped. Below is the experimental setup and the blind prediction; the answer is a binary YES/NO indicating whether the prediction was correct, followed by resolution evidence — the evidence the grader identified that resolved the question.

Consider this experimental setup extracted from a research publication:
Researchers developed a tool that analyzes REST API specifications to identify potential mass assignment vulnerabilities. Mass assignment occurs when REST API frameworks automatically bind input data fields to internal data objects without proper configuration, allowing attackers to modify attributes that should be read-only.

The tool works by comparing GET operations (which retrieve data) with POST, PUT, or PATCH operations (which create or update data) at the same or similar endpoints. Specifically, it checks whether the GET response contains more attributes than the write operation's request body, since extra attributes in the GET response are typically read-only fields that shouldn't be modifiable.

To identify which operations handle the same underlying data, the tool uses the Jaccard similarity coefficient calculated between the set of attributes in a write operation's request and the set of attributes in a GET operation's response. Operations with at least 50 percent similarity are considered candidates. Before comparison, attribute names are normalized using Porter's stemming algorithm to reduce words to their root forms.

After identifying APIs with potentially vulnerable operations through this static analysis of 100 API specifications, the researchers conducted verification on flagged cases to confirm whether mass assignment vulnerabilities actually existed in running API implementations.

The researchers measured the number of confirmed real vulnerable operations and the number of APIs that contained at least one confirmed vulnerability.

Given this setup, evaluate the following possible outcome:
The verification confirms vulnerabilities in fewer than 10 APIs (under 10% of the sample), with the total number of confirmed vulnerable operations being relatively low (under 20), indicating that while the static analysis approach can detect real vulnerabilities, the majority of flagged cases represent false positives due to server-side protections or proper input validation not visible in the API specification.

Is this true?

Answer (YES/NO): NO